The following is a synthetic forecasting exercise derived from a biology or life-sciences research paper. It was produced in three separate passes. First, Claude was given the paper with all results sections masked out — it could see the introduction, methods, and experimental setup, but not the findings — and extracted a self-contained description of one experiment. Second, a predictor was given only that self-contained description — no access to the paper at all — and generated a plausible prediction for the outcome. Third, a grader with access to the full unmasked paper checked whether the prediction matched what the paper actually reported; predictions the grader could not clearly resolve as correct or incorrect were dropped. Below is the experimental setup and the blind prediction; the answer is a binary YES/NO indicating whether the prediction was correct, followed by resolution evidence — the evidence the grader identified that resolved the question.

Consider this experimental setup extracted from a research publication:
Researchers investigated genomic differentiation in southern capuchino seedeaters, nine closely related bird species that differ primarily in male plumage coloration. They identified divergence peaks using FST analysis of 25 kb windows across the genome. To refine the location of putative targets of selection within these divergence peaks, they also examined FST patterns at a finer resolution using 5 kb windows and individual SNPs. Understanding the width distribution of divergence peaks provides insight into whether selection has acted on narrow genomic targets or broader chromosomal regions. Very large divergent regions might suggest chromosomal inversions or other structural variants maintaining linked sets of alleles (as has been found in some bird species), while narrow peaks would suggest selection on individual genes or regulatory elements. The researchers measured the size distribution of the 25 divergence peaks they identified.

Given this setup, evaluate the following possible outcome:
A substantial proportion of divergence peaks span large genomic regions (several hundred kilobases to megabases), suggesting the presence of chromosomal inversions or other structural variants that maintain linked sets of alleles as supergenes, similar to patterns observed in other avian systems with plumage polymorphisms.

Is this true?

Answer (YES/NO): NO